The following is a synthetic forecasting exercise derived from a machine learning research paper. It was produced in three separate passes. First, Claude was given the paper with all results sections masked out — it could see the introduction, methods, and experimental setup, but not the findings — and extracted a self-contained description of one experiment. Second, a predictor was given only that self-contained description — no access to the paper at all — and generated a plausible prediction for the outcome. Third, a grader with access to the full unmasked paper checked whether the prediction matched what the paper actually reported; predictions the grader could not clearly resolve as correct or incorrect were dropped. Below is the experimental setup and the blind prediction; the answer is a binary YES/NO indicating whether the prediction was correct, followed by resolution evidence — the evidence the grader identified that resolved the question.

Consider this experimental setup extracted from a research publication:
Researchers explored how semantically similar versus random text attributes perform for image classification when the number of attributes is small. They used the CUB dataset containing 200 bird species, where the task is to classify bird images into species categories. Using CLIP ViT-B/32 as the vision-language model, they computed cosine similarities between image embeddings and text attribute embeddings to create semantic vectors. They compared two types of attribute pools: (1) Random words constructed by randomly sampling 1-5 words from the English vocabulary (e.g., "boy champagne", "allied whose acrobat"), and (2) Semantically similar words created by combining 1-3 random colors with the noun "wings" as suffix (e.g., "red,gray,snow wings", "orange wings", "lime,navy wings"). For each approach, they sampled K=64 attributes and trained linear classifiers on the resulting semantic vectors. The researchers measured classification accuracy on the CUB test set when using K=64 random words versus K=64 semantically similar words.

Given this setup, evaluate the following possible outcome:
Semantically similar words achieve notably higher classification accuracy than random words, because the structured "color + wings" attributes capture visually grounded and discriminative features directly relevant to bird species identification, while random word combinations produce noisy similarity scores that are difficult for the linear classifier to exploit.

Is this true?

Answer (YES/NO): YES